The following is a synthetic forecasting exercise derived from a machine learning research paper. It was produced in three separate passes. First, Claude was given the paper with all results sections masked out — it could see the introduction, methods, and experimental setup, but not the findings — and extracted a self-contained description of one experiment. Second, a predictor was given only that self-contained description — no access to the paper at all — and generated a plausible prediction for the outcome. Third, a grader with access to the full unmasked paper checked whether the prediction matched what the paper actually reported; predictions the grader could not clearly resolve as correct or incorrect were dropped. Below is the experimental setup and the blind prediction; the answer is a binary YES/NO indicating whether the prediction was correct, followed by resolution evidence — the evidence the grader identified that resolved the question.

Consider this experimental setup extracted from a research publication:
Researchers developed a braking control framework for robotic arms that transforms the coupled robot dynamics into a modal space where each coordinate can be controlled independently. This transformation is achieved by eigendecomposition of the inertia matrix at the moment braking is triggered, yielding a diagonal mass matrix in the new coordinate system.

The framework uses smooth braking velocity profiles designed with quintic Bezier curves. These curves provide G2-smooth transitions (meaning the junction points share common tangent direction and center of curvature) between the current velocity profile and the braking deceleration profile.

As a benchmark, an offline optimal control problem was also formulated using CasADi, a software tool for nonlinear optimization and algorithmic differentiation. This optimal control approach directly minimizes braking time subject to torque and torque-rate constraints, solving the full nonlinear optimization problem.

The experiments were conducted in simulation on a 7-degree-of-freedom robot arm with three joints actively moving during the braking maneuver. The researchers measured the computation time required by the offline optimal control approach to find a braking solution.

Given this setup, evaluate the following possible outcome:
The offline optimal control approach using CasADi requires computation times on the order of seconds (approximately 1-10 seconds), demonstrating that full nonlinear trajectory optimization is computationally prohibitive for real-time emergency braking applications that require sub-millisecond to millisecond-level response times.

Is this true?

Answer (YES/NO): NO